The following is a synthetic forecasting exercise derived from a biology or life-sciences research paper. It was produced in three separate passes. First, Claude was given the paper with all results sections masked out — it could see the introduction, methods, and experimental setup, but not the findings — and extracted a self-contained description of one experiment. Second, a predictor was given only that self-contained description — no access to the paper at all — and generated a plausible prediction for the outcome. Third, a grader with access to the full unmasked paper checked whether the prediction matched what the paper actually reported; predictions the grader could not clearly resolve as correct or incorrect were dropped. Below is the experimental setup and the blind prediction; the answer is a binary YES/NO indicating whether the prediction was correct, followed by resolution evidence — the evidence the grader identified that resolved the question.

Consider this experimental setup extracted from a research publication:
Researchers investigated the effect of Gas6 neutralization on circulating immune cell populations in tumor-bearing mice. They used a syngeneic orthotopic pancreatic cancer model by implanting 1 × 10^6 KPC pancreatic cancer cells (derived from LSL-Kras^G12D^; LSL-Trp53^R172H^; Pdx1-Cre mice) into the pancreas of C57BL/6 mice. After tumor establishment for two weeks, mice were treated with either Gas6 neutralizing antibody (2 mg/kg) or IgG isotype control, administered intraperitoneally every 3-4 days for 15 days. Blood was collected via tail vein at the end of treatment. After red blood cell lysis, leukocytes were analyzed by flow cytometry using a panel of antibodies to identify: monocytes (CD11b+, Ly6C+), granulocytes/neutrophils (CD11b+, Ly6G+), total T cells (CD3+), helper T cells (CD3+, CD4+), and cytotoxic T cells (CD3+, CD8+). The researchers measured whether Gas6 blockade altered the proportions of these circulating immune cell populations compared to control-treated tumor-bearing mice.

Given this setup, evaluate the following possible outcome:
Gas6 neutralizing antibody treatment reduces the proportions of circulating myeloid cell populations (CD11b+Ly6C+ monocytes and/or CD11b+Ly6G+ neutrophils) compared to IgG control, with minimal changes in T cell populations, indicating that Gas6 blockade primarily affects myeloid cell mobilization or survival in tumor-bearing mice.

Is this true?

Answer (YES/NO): NO